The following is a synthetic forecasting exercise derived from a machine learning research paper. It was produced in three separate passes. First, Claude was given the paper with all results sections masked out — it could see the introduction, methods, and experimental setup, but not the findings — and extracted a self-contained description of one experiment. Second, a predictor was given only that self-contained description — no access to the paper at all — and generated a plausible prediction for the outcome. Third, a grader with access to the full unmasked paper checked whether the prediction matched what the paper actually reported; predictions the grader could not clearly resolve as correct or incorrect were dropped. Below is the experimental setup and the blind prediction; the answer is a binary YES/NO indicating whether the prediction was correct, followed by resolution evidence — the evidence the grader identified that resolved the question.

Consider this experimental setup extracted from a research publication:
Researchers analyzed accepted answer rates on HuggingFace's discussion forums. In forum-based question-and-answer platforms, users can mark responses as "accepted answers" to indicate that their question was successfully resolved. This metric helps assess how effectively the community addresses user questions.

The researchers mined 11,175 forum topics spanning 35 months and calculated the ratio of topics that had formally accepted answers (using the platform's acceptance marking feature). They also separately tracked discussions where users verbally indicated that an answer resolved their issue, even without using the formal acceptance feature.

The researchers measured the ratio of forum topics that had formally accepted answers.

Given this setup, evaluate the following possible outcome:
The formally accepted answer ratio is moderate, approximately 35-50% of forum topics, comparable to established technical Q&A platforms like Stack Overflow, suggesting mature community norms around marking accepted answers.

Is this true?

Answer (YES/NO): NO